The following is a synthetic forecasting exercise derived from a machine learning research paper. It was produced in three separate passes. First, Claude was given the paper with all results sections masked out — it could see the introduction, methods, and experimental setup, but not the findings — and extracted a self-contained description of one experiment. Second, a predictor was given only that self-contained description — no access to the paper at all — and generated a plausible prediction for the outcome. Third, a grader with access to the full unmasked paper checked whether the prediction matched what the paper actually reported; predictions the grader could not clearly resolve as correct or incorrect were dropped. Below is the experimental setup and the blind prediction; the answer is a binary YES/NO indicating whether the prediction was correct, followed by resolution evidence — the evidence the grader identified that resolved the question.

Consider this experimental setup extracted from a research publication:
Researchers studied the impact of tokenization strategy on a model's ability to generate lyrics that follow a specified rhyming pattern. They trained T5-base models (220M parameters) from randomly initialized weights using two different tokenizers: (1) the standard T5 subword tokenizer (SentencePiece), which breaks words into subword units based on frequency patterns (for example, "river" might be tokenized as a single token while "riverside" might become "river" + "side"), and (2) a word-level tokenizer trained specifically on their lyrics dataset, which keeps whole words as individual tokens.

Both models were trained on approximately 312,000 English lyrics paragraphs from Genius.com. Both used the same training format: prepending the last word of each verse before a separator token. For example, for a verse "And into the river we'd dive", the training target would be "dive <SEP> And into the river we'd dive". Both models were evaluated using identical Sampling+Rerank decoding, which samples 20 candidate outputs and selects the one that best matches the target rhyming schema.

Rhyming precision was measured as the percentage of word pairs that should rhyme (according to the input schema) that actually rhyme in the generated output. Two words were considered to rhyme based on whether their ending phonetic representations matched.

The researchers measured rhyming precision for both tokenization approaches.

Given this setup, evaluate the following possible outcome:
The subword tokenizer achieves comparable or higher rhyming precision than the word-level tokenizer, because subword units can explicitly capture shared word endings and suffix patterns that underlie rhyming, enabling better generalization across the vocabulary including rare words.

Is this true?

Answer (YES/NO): YES